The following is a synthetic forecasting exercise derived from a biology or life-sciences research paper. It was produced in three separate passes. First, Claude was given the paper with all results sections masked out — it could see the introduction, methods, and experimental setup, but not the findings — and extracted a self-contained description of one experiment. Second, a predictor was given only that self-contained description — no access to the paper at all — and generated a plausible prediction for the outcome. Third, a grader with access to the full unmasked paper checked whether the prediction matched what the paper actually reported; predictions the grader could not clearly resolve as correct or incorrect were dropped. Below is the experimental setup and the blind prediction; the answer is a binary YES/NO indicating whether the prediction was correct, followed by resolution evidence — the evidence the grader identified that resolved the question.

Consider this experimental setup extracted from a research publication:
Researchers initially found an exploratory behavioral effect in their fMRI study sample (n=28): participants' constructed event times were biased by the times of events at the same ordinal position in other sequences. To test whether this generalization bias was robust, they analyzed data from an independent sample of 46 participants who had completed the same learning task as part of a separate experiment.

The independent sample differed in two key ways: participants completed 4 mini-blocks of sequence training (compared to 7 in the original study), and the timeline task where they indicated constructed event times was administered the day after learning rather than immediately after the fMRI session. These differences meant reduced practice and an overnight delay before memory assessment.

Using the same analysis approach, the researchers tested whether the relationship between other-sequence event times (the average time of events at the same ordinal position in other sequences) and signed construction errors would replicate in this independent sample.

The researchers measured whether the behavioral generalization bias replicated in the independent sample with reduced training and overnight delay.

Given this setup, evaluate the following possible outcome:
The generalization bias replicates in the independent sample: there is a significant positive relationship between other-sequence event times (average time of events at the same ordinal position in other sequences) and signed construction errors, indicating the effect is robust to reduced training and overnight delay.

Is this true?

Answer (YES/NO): YES